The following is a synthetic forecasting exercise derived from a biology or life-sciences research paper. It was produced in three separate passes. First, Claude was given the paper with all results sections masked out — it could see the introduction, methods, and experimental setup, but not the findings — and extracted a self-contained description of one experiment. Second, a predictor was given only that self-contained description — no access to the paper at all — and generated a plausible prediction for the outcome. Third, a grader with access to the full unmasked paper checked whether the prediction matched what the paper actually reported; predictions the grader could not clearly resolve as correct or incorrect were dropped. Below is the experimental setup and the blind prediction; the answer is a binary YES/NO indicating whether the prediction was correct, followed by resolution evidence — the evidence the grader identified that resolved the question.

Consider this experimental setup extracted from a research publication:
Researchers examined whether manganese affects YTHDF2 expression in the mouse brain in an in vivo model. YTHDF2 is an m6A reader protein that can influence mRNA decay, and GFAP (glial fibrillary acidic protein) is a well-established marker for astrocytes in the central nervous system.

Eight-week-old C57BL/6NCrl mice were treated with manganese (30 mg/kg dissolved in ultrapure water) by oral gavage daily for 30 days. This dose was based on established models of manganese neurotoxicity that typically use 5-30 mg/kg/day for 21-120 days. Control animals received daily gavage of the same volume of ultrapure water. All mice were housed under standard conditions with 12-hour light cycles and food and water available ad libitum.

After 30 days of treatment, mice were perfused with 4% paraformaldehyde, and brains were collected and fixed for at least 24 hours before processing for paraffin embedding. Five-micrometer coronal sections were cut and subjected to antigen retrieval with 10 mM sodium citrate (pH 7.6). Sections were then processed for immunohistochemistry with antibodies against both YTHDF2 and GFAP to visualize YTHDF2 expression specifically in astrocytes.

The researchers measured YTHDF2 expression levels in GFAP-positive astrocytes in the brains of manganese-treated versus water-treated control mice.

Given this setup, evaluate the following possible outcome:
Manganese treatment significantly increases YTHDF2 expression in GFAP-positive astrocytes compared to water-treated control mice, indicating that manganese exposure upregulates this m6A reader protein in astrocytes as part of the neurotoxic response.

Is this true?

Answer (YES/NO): NO